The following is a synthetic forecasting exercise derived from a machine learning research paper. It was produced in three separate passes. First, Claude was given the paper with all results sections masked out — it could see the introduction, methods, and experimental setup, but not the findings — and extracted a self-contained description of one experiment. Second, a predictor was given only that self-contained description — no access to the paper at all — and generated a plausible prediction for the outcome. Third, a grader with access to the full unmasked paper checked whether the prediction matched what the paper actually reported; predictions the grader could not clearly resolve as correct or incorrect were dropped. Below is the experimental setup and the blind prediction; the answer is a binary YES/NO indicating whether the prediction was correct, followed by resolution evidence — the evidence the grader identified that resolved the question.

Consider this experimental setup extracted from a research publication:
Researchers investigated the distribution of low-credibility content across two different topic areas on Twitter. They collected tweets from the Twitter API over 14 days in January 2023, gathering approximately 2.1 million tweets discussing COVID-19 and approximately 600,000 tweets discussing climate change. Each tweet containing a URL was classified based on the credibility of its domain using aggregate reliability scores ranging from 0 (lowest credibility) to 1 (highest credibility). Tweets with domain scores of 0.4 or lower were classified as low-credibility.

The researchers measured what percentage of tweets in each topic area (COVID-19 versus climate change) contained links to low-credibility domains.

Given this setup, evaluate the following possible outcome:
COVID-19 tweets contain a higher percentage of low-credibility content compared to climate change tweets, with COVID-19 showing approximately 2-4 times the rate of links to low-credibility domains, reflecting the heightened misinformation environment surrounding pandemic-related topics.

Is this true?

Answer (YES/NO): YES